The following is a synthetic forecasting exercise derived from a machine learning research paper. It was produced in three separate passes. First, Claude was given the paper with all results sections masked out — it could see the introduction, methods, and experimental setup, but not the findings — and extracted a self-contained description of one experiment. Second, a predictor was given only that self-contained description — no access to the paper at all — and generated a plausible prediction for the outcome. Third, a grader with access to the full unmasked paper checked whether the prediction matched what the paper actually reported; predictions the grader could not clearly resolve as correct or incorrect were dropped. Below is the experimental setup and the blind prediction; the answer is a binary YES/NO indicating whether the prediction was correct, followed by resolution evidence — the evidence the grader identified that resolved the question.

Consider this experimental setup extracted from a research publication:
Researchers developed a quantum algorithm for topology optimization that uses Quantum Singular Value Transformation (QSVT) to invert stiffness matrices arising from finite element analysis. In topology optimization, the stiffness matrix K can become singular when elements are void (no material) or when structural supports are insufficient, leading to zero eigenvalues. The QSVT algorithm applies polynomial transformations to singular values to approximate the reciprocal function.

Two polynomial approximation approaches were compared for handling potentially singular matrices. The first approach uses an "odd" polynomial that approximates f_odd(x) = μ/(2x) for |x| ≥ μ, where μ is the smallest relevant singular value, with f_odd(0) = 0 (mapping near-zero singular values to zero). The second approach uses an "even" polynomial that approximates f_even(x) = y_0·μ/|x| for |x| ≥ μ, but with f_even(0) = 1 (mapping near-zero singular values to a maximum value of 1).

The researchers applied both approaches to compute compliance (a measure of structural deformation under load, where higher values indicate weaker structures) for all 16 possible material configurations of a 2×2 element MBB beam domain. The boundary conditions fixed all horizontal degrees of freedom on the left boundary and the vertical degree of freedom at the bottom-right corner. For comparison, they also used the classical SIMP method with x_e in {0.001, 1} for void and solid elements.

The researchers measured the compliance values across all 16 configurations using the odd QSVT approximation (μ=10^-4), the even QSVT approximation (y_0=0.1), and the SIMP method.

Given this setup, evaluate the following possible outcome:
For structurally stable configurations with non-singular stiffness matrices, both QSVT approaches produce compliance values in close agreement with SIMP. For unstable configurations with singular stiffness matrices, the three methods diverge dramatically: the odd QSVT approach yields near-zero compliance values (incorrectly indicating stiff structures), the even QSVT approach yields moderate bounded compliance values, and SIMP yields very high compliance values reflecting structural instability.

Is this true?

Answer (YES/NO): NO